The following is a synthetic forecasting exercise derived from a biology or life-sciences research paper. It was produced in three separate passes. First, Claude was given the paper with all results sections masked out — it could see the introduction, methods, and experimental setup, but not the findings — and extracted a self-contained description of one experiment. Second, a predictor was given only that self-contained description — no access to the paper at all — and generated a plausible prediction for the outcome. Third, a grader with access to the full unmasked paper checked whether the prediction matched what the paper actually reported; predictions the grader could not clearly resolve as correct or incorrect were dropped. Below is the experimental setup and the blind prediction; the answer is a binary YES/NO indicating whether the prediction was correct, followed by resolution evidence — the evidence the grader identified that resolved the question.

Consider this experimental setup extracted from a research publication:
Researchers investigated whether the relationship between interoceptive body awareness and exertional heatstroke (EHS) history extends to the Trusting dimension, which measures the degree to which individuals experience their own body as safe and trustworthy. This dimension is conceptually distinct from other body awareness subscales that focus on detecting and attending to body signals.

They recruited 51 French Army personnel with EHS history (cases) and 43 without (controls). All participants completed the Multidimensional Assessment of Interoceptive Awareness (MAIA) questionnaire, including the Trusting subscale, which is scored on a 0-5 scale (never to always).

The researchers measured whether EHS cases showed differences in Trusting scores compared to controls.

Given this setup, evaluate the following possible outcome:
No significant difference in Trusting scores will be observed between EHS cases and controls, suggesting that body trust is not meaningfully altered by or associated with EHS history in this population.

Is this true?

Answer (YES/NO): YES